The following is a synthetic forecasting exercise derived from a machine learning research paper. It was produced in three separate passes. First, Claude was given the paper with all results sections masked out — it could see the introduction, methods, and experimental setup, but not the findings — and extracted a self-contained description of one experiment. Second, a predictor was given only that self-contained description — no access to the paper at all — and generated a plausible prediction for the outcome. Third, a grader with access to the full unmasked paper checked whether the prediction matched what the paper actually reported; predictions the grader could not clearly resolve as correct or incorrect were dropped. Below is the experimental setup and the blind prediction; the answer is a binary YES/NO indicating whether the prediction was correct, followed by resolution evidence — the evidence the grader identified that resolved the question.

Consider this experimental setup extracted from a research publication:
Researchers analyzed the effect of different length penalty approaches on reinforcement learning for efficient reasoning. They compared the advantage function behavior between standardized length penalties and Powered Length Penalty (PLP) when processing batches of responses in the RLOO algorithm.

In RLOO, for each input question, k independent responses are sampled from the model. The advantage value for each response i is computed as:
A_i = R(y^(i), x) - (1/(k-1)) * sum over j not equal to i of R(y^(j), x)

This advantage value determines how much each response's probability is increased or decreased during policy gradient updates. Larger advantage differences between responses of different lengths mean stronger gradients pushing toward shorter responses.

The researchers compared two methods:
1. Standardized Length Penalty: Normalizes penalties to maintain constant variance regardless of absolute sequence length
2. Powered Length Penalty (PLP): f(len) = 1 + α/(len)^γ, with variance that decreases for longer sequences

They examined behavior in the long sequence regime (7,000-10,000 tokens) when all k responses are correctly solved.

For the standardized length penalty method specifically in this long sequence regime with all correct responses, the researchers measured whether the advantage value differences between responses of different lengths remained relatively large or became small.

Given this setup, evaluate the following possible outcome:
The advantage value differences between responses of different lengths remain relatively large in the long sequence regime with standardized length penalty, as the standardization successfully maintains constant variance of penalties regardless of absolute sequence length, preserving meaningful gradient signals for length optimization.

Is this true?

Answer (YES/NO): YES